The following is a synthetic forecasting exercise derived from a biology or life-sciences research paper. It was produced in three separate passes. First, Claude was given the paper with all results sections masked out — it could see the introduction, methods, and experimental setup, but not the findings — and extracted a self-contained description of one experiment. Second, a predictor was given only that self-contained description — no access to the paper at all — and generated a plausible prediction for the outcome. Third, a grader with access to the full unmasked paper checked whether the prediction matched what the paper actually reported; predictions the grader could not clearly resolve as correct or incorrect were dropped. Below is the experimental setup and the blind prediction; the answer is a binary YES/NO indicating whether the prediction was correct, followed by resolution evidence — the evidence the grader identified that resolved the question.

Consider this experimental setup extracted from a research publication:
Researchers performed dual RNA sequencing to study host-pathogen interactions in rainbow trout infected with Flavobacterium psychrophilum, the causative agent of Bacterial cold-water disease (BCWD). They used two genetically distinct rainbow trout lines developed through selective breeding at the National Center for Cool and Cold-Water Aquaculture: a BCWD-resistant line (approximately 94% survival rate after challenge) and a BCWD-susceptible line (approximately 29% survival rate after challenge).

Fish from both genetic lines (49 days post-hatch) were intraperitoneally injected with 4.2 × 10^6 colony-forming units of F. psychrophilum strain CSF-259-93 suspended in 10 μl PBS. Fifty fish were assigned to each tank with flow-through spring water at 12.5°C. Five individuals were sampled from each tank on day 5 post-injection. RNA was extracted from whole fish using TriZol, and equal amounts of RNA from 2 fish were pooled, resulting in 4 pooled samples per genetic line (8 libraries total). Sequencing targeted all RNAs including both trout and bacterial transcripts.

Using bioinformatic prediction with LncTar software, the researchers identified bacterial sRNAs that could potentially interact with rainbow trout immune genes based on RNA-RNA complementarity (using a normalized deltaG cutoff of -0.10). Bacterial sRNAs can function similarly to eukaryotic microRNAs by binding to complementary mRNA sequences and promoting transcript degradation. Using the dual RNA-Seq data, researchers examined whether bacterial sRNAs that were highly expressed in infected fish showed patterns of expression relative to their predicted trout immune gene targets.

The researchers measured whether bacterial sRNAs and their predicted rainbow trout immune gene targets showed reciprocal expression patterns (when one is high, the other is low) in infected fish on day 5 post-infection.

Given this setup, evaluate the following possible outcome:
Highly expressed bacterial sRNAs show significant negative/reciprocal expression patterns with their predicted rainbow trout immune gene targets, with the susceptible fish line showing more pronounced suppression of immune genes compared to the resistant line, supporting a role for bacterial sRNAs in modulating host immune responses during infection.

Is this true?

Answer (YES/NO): YES